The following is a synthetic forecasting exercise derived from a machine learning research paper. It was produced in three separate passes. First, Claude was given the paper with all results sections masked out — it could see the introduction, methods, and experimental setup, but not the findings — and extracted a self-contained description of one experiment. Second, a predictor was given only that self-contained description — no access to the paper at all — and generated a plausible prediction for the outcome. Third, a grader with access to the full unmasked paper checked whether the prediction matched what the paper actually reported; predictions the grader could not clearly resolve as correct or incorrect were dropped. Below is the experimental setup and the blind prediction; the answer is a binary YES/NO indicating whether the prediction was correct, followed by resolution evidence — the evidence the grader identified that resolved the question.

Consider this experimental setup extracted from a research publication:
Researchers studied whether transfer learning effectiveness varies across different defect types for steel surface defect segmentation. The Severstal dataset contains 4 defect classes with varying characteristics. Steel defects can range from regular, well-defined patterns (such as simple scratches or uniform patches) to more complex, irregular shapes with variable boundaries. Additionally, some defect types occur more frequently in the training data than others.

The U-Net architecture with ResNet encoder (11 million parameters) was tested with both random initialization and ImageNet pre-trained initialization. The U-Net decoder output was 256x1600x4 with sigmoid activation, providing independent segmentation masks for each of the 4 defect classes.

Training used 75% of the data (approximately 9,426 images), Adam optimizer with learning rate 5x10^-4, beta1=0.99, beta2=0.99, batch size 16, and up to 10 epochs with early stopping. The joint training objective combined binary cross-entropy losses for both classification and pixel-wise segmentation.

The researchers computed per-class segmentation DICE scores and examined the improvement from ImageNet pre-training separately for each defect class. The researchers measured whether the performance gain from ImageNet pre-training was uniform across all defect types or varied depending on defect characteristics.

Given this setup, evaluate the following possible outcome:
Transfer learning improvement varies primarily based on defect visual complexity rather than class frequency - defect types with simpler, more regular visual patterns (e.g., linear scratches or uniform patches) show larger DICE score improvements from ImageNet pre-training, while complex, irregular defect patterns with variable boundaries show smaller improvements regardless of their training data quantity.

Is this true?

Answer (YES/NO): NO